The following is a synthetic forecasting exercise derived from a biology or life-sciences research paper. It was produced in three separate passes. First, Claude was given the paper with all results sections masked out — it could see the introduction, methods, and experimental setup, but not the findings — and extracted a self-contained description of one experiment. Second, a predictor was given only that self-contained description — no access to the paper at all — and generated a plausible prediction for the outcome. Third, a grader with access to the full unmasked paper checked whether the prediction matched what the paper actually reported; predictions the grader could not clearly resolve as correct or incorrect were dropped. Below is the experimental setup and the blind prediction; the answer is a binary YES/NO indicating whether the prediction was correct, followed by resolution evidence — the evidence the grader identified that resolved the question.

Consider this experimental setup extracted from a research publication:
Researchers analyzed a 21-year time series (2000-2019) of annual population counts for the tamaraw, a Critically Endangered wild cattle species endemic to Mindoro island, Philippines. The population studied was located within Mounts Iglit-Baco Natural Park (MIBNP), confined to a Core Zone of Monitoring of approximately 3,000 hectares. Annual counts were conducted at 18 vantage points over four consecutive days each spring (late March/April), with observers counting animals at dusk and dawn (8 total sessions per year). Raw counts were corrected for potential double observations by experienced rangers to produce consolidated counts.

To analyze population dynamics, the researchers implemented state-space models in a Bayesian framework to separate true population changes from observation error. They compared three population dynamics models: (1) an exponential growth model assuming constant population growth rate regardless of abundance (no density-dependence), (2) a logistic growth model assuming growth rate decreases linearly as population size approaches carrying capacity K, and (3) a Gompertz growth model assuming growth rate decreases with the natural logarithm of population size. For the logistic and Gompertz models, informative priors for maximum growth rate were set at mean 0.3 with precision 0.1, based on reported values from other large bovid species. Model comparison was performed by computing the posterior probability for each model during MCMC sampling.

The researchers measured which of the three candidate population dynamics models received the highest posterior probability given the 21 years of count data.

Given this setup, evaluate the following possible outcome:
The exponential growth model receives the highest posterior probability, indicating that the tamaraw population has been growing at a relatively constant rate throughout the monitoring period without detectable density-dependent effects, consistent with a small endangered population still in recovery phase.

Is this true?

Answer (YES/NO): NO